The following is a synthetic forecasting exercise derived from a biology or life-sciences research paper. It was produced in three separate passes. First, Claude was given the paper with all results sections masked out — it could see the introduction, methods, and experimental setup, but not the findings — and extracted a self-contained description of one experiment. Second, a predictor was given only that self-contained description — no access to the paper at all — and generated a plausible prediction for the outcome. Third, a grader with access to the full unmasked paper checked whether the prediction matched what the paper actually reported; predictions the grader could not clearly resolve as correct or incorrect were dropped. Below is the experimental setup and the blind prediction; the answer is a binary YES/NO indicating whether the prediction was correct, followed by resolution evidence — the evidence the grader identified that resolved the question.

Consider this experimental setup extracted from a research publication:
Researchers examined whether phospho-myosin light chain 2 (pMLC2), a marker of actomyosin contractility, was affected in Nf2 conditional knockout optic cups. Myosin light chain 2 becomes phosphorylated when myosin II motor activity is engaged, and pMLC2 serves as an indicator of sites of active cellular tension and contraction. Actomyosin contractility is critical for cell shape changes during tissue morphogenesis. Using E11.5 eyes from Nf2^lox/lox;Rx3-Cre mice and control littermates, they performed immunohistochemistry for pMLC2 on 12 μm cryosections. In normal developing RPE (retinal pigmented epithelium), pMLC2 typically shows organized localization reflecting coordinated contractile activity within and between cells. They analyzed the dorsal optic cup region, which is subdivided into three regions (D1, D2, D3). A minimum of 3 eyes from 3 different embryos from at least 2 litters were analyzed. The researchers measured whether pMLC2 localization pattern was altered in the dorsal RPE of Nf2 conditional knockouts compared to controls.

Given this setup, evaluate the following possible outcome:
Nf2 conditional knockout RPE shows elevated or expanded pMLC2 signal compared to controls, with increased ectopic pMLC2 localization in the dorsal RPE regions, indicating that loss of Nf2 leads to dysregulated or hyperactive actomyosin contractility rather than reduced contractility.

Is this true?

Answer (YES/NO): NO